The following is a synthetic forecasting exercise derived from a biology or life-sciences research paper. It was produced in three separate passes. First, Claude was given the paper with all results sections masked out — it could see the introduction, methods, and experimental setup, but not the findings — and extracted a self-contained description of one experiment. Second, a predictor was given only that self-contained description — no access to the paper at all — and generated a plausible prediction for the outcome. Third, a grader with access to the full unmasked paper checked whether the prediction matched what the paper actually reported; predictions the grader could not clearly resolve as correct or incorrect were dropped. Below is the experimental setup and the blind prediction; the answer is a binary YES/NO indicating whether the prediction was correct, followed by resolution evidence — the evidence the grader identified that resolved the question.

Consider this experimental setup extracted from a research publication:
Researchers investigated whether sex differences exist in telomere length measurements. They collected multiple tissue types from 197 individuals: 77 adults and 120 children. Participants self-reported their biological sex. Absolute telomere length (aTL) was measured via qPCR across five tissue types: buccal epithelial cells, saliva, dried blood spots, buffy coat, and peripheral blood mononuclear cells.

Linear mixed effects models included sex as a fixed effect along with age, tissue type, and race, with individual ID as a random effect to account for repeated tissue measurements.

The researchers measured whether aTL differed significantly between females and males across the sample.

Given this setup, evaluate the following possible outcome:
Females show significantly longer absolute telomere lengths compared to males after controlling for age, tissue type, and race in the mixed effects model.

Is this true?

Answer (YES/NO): NO